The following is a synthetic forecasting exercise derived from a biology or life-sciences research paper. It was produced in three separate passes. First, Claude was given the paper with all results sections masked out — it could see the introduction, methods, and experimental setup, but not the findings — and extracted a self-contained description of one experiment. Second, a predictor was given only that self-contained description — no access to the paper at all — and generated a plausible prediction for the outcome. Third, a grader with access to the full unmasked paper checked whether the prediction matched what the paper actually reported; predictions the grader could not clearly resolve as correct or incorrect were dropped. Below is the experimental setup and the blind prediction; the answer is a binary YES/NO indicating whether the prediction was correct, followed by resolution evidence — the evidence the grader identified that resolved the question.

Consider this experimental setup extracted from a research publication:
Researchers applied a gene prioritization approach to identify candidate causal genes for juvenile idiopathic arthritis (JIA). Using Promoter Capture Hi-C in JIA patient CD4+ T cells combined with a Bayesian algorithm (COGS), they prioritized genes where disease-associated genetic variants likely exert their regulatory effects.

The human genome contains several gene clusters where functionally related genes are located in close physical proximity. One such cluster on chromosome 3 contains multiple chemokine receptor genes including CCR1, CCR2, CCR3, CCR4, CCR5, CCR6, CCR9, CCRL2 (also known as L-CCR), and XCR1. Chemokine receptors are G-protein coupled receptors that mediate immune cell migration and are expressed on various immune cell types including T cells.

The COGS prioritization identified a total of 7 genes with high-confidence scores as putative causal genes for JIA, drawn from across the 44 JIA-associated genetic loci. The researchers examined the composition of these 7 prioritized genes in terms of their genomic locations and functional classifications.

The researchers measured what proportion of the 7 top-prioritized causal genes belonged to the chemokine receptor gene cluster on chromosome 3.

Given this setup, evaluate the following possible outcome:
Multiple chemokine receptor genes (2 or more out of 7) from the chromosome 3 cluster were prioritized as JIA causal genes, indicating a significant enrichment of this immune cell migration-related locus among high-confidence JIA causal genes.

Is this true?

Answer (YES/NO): YES